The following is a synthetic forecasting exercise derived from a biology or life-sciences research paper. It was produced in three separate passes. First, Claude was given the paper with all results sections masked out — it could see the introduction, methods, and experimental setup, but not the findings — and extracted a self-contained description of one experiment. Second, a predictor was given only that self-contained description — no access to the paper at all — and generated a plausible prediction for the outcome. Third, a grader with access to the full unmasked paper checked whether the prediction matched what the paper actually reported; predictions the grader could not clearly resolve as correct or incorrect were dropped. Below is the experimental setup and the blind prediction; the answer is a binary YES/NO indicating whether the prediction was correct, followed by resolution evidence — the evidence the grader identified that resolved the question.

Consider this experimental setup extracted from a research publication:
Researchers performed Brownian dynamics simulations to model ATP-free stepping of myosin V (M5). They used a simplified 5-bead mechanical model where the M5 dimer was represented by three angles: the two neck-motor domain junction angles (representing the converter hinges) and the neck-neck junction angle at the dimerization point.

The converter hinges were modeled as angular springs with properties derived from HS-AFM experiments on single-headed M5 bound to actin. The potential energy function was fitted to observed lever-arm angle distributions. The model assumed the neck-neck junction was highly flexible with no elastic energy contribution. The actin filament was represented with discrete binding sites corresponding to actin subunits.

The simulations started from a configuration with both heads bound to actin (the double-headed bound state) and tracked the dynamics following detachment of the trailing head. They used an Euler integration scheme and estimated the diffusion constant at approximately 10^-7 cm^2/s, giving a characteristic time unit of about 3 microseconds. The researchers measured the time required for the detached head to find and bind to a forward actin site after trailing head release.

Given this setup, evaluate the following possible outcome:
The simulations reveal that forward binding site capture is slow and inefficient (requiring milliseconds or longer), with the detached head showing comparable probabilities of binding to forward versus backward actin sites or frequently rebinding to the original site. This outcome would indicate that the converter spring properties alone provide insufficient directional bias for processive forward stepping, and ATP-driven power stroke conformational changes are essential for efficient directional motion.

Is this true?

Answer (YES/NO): NO